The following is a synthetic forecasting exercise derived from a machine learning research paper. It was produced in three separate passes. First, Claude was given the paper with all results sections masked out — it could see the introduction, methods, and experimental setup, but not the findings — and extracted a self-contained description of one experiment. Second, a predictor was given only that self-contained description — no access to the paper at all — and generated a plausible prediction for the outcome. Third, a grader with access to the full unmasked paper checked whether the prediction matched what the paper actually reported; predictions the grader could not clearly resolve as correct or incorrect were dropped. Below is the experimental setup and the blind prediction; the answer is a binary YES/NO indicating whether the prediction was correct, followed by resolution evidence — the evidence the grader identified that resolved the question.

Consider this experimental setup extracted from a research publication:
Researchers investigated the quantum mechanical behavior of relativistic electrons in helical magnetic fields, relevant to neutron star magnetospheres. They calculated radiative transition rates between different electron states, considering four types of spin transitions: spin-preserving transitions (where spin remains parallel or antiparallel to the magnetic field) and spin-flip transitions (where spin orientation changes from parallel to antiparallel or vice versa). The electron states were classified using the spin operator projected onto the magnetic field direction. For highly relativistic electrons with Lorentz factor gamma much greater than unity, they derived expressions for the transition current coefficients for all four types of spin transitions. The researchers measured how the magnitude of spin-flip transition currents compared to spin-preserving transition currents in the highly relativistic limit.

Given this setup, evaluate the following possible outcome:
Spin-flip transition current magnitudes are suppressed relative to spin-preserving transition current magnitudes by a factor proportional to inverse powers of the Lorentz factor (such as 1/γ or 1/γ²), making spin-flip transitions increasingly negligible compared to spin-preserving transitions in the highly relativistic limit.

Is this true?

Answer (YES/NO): YES